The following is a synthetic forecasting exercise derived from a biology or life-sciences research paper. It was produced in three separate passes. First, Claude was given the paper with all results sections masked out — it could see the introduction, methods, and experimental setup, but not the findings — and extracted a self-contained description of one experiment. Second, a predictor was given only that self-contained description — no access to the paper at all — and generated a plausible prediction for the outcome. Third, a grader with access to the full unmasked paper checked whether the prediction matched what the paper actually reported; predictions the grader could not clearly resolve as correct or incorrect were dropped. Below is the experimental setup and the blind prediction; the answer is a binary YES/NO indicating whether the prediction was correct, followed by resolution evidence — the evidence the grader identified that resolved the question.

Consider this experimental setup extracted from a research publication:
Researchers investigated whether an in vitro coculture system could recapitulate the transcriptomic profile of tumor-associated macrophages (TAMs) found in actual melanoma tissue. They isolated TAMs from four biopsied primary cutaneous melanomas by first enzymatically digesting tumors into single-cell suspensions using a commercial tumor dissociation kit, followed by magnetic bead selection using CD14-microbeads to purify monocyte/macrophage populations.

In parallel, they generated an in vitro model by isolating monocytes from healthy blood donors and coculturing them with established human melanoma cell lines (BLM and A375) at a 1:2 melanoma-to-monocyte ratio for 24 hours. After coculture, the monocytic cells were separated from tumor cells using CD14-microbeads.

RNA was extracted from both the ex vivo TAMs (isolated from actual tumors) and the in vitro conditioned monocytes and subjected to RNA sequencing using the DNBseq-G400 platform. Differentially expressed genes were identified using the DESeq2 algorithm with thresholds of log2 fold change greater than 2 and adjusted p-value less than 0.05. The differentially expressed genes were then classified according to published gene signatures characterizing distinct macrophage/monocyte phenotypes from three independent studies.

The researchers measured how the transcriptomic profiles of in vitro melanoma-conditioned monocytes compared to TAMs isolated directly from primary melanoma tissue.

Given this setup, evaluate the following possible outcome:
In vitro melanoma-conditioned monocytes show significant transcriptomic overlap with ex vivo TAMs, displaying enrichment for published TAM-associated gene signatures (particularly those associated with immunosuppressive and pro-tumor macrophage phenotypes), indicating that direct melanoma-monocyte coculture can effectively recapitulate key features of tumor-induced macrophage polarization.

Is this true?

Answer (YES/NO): YES